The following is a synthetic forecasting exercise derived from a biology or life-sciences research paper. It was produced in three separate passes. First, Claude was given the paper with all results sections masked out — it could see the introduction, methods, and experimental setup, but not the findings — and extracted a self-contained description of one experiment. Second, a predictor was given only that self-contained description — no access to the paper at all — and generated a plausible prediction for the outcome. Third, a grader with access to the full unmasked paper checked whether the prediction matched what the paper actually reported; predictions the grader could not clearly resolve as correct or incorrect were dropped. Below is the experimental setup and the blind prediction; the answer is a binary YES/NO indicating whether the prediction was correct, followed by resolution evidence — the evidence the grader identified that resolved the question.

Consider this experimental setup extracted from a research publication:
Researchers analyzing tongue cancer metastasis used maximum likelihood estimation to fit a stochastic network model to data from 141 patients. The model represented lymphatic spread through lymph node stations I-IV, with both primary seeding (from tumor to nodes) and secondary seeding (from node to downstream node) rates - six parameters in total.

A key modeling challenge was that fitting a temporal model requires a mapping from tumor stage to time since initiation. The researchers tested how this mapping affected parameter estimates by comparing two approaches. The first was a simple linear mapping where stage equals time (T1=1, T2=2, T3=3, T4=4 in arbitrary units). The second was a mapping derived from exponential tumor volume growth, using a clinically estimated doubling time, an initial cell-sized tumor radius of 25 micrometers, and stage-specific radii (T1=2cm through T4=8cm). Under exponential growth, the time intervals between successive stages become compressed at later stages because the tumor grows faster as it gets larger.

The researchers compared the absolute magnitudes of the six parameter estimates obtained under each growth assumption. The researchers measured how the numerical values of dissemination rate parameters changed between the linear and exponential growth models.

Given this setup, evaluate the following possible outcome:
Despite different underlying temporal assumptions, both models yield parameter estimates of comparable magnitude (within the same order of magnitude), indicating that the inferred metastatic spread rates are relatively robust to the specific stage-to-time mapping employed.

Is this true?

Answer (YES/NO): YES